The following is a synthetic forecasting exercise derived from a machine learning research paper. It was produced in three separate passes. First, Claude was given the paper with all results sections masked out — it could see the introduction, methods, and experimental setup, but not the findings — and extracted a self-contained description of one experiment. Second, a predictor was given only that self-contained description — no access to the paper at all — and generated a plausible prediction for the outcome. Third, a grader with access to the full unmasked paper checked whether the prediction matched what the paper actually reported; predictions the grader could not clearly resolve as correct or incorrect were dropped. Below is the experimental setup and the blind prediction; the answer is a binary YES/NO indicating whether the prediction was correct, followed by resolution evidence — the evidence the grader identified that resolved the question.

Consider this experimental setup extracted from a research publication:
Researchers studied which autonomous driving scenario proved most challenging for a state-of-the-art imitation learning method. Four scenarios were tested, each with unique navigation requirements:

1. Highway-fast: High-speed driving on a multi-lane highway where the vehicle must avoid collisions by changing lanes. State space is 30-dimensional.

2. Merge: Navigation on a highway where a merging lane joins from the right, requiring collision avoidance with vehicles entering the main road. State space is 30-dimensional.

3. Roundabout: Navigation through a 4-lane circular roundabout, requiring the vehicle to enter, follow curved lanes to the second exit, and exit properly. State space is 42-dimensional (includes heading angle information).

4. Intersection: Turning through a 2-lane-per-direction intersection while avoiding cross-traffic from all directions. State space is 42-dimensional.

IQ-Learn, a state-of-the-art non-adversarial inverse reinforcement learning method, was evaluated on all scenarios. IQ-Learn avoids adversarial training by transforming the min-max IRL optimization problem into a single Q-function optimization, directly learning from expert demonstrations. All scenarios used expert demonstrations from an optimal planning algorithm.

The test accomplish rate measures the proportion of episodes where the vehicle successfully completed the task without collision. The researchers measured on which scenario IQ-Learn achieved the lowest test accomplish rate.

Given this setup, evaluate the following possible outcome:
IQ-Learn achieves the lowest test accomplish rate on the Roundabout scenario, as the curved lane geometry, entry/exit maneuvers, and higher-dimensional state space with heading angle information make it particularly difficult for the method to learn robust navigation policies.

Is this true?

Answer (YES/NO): YES